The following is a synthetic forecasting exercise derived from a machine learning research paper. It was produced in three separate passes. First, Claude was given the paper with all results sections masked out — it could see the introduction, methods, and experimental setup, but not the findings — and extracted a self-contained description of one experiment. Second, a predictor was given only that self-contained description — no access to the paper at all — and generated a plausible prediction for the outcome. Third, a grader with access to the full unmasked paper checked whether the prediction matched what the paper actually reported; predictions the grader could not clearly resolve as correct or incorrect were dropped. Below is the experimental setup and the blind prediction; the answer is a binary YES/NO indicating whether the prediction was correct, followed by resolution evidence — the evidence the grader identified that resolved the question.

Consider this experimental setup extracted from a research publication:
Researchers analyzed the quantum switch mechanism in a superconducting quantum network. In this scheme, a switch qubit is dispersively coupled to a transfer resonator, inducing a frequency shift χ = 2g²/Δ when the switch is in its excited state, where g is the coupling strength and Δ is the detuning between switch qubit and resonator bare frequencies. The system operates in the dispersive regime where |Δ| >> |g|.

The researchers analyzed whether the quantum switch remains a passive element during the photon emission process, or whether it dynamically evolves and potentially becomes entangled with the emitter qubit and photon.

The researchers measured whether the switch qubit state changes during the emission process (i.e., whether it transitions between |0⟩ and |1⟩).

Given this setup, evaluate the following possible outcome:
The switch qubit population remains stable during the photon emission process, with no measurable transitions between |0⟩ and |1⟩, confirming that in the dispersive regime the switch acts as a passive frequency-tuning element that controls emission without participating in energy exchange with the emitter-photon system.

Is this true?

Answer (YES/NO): YES